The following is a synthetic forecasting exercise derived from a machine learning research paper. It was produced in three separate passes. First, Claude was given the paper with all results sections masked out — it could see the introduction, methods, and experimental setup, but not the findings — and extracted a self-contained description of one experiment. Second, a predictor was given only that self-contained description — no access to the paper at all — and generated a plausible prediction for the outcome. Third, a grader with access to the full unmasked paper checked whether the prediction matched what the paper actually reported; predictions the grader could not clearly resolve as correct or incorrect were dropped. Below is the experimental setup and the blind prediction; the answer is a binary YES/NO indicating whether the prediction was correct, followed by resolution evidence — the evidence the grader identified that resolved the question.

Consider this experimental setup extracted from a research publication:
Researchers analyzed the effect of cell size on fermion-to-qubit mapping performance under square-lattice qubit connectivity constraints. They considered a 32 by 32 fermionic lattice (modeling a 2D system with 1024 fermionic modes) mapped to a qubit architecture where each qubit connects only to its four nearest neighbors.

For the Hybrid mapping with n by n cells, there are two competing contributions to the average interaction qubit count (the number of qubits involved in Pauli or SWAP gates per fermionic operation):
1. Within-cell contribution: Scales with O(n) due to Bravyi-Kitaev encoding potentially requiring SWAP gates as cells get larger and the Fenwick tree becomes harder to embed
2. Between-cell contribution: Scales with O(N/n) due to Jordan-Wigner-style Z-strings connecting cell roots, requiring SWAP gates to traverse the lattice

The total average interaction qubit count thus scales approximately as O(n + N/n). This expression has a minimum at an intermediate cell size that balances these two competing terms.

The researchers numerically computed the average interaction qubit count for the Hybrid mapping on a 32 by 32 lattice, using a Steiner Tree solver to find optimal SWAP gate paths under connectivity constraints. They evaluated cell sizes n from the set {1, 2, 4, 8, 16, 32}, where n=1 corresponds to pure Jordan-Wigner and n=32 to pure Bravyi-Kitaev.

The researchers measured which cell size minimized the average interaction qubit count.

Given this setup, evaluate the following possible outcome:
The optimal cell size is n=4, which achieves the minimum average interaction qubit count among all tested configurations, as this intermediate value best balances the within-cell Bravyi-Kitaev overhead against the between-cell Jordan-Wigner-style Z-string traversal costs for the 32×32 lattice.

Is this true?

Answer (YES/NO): YES